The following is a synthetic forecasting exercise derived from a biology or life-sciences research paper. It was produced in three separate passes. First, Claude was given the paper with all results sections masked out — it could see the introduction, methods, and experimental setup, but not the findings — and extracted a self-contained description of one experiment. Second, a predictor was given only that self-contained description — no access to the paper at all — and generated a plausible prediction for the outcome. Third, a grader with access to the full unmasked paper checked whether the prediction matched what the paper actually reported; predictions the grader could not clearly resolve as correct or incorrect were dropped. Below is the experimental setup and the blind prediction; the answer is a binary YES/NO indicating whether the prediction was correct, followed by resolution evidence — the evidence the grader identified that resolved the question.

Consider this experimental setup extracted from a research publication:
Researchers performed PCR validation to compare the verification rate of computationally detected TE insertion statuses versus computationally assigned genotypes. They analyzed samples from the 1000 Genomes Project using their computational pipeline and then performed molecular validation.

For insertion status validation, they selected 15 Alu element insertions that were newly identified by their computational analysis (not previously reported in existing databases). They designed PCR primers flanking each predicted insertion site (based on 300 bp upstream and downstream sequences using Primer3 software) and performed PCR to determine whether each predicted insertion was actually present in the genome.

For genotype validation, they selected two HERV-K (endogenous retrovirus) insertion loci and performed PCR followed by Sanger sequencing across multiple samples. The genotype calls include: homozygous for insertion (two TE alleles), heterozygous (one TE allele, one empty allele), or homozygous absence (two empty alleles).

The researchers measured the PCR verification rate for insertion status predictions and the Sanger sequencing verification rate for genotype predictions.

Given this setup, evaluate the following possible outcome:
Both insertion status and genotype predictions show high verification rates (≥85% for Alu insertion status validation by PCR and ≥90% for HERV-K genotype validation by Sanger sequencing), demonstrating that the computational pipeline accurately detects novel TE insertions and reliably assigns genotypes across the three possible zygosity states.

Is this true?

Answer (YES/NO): YES